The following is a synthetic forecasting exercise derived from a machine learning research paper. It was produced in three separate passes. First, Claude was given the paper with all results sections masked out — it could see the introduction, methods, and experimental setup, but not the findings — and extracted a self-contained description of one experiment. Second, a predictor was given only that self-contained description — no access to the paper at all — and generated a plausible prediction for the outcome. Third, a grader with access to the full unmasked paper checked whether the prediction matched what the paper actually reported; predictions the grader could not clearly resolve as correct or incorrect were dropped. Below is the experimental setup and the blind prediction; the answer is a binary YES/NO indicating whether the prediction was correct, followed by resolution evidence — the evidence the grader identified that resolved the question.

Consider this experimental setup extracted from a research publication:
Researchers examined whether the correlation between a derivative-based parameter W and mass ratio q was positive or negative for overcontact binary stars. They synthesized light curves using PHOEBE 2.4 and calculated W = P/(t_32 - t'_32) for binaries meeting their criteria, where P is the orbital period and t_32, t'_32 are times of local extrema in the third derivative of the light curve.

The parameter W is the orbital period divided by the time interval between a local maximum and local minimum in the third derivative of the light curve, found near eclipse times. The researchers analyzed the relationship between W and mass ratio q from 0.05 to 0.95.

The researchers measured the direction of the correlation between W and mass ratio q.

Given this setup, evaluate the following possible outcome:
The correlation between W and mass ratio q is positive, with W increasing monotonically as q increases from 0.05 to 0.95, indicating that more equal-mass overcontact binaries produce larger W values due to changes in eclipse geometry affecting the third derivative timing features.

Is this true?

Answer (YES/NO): YES